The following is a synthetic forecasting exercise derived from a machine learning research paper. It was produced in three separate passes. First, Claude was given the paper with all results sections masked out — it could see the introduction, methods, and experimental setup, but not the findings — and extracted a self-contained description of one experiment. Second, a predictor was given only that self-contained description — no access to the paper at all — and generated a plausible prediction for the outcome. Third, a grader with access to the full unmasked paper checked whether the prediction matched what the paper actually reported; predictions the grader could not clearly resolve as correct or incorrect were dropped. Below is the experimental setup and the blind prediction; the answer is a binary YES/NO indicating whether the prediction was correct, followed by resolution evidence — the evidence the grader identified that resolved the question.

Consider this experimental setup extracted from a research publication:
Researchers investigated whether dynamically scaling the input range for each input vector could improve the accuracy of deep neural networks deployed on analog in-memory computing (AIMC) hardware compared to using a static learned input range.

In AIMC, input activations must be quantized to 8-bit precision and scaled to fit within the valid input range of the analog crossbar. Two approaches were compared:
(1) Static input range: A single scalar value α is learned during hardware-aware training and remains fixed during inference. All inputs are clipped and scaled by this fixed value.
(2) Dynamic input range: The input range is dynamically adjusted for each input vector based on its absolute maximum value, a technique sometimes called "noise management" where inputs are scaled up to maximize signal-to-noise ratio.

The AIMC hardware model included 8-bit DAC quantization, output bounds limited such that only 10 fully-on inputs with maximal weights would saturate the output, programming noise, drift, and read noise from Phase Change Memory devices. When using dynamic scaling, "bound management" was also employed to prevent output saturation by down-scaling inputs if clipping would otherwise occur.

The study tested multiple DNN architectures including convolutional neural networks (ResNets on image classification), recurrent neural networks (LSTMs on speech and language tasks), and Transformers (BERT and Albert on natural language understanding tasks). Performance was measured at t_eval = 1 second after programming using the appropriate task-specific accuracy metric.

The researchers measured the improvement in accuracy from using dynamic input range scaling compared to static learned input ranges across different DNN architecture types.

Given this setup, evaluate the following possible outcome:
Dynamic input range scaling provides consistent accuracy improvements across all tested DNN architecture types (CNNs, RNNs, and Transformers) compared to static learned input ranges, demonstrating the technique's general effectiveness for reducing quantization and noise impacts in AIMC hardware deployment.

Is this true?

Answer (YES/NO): NO